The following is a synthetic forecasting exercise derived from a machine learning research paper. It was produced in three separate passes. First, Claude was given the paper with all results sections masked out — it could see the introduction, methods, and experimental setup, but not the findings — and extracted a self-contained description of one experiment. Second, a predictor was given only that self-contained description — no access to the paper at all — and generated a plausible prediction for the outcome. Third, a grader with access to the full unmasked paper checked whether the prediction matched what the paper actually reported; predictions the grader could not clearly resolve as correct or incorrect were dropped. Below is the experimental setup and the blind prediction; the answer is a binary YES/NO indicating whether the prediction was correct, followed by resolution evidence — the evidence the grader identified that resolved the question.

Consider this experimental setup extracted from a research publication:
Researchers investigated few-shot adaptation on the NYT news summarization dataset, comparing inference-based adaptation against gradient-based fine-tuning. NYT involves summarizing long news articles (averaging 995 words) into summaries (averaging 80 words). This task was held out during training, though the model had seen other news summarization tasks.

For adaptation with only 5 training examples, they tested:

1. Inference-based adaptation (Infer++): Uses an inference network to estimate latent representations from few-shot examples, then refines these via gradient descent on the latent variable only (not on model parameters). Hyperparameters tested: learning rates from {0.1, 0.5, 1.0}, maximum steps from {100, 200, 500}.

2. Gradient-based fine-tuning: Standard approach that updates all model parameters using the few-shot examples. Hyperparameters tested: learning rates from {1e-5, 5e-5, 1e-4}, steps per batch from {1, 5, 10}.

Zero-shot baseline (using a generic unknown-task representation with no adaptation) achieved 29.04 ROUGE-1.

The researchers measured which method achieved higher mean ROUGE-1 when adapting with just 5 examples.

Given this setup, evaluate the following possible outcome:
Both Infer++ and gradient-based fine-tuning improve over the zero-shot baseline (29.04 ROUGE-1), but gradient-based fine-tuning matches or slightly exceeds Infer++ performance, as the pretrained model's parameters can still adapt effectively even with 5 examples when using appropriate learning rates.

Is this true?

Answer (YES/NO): NO